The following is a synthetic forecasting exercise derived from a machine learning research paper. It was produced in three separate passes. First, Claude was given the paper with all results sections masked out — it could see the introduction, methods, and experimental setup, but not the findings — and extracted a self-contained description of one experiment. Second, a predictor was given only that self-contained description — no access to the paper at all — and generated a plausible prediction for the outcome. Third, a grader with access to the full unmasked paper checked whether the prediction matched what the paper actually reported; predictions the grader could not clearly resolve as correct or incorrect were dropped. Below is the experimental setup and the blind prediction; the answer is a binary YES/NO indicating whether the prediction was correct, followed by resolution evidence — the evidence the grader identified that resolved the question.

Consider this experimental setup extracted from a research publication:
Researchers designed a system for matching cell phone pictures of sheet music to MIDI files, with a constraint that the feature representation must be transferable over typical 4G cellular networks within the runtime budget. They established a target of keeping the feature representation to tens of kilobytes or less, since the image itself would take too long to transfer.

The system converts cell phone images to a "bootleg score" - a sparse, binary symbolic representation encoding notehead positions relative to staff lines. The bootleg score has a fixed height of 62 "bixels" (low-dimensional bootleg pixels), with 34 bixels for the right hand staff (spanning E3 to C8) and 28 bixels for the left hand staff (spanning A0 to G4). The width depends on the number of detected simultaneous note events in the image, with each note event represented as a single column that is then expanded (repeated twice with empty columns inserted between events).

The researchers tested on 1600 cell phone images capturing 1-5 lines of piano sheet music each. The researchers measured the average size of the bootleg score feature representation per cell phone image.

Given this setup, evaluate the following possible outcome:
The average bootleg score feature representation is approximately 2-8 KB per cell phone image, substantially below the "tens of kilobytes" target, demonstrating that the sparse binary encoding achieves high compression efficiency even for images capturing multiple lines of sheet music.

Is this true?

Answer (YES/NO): NO